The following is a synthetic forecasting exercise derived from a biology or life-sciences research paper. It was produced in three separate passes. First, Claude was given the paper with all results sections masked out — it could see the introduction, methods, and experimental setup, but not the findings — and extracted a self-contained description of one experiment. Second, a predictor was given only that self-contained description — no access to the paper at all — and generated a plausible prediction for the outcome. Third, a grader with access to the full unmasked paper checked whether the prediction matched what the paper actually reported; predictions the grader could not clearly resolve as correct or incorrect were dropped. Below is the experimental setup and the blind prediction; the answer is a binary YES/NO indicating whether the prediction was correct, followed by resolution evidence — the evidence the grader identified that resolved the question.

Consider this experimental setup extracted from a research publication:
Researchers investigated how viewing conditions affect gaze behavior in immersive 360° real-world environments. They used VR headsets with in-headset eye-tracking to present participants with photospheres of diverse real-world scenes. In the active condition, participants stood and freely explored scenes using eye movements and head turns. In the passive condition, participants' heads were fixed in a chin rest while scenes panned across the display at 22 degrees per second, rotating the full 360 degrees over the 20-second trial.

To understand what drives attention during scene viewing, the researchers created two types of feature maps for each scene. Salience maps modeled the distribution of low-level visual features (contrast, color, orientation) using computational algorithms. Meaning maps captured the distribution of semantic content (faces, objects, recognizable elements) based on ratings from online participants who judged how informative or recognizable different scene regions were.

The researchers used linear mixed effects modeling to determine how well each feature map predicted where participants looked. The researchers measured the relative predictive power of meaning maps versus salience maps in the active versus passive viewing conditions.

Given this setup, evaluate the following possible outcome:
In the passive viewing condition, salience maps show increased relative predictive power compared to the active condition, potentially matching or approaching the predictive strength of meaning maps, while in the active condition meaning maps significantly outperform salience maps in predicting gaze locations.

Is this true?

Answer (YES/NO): YES